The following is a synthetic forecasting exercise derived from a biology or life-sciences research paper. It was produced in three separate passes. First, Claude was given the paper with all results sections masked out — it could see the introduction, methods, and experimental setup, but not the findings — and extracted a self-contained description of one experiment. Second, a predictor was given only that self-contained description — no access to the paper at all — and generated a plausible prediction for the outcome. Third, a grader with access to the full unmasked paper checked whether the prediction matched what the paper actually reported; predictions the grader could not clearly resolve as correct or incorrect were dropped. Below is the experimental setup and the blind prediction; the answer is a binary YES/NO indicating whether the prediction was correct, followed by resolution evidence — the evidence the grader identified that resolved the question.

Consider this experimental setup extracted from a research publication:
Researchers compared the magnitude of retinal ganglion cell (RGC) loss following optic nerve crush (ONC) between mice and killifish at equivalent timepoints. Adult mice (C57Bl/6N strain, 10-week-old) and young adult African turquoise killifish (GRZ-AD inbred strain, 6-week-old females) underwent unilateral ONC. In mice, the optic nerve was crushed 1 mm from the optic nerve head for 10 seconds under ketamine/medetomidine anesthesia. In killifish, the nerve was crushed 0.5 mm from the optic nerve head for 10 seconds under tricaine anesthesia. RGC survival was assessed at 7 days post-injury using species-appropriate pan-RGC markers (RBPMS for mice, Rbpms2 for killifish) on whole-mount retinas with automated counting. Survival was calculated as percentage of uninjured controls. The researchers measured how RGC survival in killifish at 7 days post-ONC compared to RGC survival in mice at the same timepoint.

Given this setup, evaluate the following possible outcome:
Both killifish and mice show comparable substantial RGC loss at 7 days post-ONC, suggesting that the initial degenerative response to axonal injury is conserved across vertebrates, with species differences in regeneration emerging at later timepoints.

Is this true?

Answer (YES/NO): NO